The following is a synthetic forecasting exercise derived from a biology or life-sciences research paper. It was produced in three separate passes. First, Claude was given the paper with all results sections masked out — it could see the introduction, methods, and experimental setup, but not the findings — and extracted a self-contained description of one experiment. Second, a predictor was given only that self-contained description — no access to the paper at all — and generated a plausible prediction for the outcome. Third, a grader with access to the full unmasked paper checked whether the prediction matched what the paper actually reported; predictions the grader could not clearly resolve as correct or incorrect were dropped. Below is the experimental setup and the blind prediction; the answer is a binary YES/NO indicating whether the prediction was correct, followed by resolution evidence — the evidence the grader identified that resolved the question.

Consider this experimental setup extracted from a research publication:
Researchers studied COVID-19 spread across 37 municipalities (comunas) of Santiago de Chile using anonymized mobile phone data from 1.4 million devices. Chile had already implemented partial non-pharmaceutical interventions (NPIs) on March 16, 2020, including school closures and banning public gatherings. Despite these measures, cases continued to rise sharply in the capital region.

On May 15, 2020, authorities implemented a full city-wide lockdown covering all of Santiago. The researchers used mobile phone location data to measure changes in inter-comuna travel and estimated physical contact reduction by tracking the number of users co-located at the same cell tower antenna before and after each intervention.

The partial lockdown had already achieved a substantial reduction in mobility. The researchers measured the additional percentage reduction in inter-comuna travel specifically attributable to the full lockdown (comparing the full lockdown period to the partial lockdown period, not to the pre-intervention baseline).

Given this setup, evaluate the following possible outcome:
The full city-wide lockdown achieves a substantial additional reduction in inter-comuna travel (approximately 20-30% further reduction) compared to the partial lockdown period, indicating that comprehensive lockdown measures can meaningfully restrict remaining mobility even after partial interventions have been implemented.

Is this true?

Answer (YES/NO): NO